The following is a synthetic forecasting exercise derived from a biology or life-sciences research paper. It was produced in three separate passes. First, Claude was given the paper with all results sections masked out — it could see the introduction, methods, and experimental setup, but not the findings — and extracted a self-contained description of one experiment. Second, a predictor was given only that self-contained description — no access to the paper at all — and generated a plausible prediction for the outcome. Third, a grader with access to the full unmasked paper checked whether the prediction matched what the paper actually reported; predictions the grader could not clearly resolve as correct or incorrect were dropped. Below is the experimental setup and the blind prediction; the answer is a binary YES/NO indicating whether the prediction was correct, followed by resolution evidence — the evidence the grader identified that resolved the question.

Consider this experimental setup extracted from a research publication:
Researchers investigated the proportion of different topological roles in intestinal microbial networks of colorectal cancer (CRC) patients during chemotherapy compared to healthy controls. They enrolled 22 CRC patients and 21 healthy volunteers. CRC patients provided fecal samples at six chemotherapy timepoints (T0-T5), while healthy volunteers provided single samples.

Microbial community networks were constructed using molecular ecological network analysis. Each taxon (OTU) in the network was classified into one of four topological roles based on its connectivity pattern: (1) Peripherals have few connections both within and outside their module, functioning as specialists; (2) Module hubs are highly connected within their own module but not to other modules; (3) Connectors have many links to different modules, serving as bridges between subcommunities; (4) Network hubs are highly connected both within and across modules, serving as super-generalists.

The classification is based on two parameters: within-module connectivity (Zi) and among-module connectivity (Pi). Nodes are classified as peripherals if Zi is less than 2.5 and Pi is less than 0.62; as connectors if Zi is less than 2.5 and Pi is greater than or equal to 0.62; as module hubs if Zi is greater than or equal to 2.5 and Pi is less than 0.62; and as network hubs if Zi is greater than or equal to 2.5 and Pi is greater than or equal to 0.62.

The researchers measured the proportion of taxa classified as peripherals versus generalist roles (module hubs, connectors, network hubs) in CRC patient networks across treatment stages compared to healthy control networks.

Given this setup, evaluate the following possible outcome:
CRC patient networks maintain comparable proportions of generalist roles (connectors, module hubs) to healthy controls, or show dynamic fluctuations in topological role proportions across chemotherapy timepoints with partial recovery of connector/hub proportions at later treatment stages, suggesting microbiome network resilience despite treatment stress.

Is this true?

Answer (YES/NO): NO